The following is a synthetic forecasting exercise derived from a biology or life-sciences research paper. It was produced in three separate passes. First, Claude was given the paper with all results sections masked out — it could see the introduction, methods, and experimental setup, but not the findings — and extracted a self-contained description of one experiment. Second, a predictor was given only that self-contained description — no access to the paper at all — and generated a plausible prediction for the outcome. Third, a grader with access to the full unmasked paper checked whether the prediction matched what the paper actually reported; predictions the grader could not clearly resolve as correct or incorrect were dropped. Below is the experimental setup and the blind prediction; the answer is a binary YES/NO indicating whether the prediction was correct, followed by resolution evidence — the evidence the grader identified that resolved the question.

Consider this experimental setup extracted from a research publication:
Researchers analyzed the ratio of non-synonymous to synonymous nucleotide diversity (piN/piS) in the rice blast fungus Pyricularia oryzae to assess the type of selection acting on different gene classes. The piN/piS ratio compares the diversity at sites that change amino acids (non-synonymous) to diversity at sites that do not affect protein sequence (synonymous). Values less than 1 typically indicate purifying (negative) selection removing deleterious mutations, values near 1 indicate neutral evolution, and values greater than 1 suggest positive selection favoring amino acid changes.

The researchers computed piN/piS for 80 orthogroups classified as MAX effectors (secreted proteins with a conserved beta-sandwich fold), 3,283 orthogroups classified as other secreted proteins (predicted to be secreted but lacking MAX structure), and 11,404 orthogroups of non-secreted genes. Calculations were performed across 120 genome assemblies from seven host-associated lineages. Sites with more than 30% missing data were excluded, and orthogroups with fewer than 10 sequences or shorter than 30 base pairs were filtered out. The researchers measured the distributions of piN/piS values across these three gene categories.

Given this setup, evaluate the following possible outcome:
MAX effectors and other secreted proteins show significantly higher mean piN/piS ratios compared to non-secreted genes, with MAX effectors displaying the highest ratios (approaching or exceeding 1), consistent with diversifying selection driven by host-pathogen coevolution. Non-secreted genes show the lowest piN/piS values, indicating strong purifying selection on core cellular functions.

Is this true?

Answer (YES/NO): NO